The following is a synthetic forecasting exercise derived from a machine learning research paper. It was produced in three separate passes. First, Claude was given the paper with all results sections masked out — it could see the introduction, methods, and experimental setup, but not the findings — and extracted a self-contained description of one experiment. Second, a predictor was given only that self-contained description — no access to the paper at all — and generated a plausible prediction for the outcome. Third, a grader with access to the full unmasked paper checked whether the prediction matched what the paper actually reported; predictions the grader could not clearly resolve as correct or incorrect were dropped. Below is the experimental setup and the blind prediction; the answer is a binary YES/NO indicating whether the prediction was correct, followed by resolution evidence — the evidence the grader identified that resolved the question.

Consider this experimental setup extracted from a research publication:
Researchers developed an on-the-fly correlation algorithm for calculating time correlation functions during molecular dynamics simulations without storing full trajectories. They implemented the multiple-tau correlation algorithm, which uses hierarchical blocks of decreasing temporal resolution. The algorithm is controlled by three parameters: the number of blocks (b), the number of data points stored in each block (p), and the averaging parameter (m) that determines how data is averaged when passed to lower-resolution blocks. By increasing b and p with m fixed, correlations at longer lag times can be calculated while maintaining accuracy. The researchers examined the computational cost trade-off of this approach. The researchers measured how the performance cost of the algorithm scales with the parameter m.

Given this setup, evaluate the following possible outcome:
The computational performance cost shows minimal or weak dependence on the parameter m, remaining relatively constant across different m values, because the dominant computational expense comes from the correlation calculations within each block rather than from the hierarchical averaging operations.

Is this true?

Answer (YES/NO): NO